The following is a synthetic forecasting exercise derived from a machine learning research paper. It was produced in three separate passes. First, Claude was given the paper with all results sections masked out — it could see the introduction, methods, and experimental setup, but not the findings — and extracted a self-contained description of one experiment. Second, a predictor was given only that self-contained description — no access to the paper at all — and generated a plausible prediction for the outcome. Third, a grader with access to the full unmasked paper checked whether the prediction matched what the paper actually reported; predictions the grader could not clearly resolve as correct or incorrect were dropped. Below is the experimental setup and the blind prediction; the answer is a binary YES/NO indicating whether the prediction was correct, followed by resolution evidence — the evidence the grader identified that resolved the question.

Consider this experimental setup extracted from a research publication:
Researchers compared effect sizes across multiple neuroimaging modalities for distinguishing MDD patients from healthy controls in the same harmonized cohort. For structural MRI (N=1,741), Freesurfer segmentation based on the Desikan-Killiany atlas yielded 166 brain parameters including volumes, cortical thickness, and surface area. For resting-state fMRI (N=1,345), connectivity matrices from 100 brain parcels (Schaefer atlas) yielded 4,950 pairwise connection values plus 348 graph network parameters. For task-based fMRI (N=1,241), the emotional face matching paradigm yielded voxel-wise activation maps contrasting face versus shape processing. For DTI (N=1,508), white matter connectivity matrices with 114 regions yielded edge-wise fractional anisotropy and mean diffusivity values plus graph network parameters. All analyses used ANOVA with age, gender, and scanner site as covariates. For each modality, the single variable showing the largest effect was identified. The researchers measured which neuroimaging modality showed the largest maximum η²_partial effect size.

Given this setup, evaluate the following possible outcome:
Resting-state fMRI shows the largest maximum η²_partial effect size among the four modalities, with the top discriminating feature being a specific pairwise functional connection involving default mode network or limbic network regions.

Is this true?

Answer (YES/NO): NO